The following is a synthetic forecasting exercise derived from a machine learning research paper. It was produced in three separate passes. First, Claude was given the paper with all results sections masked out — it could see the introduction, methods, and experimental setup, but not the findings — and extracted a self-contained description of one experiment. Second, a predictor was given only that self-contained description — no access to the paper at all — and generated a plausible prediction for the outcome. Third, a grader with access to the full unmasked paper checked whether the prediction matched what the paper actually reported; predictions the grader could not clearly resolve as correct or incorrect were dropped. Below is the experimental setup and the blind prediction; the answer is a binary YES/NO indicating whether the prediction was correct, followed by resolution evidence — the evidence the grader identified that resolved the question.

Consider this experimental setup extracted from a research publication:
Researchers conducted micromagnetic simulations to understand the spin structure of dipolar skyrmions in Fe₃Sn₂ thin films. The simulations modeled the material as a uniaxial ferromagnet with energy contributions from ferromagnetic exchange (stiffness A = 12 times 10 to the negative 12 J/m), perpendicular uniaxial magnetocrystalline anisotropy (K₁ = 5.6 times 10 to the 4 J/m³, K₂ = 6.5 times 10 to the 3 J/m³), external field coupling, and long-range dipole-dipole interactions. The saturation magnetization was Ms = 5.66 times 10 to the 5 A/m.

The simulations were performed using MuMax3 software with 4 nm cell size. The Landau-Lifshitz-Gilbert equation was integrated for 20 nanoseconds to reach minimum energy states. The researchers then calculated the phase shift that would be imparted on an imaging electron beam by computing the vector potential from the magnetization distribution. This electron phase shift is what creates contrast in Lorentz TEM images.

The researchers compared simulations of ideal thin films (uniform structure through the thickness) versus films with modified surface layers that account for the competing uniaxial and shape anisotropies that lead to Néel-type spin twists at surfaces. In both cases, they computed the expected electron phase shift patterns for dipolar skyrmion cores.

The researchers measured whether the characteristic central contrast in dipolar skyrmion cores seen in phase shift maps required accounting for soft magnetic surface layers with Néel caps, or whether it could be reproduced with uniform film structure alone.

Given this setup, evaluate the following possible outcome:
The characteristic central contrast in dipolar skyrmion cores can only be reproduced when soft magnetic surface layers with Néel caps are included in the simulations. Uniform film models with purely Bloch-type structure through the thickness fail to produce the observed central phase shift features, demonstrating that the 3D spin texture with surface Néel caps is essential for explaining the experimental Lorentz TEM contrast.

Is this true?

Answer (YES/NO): YES